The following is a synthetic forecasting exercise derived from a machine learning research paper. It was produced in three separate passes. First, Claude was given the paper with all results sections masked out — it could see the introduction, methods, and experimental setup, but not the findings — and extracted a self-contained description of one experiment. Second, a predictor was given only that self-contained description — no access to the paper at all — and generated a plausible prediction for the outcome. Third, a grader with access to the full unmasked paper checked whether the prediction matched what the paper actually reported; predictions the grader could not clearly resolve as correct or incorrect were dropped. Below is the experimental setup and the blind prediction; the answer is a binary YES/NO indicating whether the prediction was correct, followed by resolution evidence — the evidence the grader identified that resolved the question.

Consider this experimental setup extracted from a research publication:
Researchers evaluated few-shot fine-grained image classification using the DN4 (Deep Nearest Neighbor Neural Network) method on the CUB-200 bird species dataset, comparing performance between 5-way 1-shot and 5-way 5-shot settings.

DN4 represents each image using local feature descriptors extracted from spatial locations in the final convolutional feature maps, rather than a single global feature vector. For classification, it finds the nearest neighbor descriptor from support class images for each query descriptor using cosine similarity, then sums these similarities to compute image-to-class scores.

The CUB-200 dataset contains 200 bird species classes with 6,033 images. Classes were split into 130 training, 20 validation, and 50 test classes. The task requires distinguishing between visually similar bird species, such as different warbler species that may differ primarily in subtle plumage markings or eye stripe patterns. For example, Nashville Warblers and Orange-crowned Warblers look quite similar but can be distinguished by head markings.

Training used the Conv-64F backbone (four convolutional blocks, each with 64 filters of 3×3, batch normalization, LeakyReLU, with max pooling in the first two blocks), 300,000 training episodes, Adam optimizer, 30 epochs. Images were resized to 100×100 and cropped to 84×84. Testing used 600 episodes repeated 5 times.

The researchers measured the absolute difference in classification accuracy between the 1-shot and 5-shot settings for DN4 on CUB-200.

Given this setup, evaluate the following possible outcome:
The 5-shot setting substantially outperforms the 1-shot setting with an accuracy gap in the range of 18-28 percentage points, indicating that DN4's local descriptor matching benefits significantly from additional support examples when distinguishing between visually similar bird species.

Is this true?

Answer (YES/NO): NO